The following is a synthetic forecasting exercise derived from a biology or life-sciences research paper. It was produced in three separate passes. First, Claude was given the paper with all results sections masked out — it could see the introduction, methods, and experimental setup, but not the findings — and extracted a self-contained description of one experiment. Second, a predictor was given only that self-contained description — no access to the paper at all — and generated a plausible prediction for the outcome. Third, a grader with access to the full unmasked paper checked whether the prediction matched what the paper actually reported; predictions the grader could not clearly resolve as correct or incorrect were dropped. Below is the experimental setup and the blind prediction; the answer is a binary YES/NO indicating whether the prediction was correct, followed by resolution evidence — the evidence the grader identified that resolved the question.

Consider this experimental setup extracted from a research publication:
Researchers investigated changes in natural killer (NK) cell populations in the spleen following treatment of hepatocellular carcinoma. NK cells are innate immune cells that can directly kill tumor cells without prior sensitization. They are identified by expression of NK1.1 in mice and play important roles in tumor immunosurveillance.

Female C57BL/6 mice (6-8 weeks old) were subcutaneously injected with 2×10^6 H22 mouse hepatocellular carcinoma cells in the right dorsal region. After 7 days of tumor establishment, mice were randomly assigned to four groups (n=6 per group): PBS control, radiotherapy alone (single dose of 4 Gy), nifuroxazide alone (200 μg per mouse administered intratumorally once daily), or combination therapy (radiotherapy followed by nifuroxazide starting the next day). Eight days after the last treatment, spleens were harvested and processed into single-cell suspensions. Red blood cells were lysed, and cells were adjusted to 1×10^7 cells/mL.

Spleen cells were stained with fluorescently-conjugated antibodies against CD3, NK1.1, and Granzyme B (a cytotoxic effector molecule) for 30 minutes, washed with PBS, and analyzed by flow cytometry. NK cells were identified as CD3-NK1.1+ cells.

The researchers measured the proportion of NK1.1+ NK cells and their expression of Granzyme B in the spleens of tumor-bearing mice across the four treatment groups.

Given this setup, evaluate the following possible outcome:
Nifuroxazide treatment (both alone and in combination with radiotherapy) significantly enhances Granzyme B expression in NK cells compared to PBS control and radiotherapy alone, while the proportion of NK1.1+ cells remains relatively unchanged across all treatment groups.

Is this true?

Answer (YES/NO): NO